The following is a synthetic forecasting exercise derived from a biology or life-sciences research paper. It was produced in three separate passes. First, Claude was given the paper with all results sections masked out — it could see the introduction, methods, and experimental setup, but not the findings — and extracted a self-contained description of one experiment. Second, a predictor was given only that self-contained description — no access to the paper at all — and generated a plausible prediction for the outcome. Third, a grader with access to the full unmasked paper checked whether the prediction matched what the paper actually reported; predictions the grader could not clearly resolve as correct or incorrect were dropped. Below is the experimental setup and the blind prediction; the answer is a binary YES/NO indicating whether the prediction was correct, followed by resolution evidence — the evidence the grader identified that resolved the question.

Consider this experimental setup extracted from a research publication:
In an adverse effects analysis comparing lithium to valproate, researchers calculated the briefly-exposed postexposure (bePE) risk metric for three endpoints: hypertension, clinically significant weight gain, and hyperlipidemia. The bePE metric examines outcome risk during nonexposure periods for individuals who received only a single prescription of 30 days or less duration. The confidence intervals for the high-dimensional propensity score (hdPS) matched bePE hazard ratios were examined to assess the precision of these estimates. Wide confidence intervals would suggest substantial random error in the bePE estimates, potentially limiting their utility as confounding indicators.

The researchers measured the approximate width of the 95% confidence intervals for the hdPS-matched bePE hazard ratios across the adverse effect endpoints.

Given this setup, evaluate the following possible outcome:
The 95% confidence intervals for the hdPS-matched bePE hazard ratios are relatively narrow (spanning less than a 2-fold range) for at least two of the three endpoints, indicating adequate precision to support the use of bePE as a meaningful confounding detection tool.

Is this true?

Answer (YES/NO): NO